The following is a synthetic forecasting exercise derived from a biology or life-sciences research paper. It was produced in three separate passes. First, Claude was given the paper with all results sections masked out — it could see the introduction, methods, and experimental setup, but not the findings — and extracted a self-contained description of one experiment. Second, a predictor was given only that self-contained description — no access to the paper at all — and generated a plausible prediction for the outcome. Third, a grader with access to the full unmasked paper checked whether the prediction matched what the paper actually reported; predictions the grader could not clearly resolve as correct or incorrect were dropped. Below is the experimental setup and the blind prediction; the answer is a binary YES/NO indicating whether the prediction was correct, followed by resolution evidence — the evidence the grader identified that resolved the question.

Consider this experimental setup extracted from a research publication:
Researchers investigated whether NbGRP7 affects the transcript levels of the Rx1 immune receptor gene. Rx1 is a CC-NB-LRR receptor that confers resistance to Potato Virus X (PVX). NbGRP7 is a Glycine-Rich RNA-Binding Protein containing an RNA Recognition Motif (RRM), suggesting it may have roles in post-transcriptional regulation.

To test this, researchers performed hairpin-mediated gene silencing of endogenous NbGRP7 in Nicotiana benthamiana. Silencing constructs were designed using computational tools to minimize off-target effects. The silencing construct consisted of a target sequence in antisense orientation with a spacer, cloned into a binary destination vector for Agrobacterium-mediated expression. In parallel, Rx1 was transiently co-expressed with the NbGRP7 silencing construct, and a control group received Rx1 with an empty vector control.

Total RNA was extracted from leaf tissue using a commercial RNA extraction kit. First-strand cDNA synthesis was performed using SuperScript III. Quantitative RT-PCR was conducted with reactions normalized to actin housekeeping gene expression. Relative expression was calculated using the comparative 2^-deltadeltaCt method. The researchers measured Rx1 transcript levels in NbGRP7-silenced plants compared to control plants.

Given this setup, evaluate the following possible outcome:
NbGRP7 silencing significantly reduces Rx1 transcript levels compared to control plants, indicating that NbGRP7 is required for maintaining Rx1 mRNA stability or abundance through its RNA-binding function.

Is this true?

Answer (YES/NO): YES